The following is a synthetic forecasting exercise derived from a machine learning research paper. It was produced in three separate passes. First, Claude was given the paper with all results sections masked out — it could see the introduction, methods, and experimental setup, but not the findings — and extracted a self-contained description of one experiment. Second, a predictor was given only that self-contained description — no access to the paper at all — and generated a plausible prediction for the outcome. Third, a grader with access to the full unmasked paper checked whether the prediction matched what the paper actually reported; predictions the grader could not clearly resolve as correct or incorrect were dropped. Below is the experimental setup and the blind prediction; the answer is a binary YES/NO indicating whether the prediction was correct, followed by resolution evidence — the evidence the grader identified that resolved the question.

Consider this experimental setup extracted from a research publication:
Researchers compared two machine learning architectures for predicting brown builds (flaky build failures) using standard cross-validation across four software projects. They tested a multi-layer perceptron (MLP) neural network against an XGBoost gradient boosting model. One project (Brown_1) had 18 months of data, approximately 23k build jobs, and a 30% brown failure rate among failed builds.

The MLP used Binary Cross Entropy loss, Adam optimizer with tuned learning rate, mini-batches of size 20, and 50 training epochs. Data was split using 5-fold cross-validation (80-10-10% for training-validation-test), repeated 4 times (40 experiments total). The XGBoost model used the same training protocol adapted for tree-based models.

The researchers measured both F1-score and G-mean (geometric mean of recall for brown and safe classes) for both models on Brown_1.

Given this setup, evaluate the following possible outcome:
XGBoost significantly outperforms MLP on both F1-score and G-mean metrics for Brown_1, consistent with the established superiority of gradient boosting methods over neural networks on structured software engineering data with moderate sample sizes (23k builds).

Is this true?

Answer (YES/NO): NO